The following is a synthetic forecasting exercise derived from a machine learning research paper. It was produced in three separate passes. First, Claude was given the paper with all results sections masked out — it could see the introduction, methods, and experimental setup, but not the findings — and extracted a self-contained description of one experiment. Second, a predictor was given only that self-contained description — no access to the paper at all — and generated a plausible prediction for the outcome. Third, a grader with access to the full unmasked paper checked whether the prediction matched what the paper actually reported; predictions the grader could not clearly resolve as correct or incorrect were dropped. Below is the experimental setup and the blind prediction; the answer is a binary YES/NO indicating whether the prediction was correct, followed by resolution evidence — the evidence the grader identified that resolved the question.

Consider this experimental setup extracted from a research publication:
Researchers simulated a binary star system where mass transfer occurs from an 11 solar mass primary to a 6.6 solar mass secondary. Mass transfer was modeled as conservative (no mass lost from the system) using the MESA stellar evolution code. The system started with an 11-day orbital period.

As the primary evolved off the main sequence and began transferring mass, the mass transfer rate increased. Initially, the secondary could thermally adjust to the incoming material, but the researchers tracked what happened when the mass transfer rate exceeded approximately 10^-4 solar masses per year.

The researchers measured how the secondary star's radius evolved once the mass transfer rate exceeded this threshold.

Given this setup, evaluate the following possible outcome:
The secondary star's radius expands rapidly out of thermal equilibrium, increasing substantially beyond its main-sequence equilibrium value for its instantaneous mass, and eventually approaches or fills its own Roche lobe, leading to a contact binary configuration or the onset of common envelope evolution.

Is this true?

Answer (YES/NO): YES